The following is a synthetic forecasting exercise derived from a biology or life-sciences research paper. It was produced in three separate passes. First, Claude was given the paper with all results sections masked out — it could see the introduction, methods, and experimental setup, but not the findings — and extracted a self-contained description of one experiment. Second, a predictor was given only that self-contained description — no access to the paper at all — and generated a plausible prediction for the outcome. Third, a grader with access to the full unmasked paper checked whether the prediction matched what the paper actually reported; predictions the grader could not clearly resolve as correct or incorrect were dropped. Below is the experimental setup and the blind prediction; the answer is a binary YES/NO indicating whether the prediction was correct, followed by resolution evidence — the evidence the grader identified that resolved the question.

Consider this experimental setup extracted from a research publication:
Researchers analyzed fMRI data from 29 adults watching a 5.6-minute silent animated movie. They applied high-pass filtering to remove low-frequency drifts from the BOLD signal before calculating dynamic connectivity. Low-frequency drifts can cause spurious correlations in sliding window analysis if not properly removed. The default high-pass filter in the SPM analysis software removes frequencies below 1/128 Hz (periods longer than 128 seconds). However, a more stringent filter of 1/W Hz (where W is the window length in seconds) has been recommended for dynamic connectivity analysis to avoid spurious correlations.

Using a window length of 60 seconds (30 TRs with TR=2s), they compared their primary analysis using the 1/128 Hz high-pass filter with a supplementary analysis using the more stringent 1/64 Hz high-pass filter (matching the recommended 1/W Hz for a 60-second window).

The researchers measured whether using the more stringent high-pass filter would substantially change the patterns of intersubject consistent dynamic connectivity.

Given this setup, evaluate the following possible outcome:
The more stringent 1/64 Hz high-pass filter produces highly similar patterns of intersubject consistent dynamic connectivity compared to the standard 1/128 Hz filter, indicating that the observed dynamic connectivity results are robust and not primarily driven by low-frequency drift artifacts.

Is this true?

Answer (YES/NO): YES